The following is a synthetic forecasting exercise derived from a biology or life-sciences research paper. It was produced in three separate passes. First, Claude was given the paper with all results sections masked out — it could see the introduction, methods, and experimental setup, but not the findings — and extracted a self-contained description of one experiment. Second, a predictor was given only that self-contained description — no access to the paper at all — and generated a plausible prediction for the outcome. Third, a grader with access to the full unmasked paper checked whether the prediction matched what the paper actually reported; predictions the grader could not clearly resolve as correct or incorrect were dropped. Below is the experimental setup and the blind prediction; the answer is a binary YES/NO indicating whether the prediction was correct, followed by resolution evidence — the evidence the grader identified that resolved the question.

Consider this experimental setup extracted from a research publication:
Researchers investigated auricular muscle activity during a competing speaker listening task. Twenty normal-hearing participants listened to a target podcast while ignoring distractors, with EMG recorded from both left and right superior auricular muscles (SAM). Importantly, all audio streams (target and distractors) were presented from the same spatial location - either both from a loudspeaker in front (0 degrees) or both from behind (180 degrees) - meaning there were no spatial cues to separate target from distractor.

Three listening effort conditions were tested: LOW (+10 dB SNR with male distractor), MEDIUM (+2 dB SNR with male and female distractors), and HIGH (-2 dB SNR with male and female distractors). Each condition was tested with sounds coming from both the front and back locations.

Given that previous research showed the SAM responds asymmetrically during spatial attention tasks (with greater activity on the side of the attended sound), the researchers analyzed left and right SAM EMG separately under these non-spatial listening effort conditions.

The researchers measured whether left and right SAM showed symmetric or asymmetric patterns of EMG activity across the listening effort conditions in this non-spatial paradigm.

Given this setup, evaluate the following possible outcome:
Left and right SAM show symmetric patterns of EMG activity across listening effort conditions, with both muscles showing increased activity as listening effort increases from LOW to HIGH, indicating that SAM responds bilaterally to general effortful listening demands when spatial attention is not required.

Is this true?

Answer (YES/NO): NO